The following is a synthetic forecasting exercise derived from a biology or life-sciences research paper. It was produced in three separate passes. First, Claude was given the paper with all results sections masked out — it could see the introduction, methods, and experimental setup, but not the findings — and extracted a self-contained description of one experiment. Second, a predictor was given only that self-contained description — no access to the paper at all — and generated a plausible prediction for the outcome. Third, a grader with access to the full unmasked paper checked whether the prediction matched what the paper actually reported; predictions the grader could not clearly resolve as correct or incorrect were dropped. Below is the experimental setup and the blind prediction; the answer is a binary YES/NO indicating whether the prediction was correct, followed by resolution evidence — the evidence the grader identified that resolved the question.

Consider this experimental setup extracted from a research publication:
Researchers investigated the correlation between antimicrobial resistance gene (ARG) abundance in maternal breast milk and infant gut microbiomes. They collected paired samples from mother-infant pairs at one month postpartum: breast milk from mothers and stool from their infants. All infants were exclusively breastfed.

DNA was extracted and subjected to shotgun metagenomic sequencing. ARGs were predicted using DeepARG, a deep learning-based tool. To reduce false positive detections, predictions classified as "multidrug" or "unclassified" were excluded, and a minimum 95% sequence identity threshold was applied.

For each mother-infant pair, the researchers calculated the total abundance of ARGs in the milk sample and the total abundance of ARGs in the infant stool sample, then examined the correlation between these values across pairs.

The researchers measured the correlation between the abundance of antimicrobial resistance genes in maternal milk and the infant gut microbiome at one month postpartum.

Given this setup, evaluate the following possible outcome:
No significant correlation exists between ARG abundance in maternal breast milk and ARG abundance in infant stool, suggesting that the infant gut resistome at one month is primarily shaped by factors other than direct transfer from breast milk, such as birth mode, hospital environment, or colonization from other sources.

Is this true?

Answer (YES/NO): YES